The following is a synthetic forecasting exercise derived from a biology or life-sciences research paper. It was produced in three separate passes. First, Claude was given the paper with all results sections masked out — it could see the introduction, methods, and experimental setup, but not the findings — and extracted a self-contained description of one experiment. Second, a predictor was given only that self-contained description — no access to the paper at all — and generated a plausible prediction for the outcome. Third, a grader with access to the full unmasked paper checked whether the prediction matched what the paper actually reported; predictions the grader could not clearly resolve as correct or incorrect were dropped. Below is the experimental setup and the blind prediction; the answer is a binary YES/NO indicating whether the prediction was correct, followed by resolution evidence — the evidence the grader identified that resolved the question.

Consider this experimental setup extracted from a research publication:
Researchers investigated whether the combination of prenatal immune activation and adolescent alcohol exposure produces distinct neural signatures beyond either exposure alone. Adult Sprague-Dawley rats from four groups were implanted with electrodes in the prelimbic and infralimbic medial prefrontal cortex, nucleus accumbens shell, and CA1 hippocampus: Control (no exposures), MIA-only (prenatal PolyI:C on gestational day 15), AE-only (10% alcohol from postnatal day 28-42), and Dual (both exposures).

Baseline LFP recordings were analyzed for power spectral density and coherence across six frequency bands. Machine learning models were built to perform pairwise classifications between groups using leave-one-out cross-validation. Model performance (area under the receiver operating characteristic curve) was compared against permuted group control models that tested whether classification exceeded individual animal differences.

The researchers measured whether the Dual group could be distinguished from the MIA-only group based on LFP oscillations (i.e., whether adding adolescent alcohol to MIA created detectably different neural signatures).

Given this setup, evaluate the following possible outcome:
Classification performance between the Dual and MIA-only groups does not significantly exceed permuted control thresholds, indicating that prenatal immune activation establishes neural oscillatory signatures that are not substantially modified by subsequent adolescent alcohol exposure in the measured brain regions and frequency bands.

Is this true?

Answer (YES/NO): NO